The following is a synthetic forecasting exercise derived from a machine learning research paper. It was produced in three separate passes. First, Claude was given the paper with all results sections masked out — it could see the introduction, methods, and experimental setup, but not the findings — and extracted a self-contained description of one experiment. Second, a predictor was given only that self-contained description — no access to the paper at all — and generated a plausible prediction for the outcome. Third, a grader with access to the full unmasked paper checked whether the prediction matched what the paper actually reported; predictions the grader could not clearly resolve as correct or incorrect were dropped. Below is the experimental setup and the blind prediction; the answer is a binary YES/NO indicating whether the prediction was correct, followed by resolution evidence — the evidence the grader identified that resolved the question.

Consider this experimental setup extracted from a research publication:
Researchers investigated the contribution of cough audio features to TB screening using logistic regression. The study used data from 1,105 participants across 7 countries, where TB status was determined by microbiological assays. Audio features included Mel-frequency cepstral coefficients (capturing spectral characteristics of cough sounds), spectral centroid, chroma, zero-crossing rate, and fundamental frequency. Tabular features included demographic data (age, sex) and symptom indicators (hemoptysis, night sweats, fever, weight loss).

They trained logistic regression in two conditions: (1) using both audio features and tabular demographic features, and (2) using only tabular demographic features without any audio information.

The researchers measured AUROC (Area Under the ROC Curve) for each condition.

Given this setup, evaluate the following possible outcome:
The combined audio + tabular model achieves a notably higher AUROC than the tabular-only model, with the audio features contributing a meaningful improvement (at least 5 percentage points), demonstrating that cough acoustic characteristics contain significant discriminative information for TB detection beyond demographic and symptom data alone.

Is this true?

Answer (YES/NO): NO